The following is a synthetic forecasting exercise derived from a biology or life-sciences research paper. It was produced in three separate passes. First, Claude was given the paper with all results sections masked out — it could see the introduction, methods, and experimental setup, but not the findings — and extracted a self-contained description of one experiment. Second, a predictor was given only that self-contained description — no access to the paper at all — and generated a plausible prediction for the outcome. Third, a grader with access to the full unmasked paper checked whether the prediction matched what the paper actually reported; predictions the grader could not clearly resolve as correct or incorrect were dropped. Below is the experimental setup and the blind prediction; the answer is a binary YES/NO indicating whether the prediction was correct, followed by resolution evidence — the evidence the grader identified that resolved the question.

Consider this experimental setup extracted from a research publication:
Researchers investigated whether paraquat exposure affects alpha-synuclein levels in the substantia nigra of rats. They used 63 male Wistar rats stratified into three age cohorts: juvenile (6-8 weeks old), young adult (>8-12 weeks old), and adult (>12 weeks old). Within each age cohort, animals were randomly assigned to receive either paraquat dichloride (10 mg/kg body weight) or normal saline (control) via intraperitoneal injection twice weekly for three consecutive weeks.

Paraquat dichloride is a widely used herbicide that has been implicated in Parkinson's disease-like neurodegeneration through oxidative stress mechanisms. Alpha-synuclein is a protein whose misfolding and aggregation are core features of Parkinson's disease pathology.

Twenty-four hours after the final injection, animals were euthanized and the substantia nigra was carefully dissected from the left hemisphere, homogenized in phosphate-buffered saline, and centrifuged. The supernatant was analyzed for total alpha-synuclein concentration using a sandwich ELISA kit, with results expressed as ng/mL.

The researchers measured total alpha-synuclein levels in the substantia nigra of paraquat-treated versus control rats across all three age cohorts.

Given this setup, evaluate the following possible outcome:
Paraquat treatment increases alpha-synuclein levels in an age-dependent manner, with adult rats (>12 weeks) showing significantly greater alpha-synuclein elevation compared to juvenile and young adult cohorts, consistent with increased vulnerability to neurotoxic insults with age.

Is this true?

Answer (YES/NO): NO